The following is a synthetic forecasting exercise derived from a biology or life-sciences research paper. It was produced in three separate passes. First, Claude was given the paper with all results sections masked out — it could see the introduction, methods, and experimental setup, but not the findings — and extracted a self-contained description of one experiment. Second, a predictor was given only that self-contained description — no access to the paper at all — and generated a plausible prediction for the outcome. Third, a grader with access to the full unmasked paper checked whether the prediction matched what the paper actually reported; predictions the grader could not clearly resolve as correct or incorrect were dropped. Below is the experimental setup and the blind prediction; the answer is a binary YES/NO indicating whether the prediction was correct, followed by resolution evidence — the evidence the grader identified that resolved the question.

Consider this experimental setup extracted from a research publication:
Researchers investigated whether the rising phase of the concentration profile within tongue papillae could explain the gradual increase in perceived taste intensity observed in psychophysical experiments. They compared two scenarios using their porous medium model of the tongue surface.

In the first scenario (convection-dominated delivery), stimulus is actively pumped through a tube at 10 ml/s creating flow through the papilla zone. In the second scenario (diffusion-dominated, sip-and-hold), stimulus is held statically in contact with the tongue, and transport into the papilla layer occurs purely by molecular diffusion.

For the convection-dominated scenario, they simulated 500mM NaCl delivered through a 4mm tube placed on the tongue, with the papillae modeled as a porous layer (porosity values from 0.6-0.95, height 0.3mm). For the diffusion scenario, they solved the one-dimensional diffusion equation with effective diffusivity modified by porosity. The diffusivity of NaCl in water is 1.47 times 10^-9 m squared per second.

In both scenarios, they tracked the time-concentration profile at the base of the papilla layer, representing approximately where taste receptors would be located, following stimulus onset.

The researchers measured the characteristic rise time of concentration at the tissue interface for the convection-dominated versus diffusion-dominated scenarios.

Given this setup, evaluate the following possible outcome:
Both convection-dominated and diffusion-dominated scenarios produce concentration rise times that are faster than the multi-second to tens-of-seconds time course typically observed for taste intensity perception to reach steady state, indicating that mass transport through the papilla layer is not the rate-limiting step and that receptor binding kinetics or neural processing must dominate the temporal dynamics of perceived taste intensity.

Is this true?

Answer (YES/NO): NO